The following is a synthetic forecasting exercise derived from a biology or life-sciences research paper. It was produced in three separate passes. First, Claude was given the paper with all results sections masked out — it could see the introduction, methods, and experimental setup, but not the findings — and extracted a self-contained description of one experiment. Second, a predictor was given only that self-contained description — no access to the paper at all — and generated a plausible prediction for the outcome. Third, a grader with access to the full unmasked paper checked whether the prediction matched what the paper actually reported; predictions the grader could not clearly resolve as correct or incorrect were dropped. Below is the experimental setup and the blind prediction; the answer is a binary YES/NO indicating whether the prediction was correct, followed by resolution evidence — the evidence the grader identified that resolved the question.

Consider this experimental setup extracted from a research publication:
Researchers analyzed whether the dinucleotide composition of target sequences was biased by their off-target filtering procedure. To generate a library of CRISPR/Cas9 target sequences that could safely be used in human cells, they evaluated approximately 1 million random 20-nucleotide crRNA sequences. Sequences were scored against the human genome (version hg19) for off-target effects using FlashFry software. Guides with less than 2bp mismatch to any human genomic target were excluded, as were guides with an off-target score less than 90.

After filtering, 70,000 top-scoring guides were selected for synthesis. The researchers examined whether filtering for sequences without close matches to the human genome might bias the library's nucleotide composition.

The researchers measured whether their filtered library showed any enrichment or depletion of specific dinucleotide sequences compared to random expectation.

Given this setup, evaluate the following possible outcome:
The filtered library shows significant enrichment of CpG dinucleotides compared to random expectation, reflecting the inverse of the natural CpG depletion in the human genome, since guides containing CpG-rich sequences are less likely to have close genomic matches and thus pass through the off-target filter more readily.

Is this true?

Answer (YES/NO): NO